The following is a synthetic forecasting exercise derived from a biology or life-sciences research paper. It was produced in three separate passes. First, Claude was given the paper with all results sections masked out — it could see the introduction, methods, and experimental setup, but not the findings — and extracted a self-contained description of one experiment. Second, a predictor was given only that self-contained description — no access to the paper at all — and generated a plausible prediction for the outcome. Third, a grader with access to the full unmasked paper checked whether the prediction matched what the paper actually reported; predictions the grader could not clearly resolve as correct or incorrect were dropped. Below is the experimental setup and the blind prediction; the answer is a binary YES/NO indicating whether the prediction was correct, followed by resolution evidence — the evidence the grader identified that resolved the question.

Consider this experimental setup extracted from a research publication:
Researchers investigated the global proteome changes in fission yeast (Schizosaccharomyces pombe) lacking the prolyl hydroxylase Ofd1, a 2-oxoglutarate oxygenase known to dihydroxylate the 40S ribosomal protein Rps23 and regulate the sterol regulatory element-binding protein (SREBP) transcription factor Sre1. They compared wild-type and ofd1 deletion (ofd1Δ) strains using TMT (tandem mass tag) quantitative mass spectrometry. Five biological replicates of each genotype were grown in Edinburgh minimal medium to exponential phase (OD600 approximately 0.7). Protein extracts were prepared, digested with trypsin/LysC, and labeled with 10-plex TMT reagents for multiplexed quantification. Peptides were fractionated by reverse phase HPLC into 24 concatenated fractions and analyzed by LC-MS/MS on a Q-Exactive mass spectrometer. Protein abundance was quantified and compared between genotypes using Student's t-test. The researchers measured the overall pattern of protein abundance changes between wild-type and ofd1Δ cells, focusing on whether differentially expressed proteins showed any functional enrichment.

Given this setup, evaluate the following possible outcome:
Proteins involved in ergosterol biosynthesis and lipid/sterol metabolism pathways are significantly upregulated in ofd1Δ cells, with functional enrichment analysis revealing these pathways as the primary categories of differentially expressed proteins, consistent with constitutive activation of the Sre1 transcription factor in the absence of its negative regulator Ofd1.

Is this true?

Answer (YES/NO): YES